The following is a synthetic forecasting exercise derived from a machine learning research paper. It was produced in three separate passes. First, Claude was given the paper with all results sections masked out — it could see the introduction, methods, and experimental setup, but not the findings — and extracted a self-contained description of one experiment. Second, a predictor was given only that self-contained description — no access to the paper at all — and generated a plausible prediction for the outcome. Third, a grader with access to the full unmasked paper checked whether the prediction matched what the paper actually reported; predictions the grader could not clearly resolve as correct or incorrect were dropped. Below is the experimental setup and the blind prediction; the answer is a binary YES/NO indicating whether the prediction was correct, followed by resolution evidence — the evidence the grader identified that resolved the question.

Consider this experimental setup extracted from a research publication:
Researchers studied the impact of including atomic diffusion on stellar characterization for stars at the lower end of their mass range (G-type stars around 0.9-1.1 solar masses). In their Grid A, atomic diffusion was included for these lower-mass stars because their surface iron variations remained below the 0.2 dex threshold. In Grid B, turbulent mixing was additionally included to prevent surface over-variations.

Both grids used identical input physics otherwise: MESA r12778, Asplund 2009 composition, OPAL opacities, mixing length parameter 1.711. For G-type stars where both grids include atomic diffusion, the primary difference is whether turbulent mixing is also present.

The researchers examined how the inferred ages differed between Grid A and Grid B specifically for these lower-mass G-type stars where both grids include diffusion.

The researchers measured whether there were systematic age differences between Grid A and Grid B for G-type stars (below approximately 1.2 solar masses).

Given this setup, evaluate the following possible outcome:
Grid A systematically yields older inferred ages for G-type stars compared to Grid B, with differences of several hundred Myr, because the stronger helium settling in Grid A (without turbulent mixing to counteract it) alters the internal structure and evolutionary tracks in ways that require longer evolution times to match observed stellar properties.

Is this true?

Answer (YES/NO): NO